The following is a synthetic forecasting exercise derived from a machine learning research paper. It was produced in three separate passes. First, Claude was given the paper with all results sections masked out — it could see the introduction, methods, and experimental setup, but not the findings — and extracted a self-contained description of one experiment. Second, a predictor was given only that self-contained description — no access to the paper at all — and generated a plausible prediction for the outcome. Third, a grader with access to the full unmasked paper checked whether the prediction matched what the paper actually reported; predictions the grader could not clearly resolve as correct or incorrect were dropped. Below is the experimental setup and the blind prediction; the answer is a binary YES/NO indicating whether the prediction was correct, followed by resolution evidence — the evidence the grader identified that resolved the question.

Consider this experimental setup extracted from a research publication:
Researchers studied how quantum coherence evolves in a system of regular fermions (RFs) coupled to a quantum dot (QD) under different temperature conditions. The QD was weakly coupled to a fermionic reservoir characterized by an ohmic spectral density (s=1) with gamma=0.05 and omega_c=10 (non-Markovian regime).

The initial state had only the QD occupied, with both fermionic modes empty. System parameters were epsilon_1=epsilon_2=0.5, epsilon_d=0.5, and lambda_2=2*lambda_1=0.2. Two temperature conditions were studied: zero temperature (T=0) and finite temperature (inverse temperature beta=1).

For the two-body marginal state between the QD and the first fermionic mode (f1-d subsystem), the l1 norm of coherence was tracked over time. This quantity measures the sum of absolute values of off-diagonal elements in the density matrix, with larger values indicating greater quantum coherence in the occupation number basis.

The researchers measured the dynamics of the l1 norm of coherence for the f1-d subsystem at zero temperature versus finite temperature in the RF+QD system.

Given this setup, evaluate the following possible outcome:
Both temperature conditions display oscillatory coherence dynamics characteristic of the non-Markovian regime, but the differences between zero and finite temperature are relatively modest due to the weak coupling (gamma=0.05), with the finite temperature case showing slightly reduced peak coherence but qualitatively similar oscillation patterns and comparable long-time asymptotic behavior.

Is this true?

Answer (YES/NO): NO